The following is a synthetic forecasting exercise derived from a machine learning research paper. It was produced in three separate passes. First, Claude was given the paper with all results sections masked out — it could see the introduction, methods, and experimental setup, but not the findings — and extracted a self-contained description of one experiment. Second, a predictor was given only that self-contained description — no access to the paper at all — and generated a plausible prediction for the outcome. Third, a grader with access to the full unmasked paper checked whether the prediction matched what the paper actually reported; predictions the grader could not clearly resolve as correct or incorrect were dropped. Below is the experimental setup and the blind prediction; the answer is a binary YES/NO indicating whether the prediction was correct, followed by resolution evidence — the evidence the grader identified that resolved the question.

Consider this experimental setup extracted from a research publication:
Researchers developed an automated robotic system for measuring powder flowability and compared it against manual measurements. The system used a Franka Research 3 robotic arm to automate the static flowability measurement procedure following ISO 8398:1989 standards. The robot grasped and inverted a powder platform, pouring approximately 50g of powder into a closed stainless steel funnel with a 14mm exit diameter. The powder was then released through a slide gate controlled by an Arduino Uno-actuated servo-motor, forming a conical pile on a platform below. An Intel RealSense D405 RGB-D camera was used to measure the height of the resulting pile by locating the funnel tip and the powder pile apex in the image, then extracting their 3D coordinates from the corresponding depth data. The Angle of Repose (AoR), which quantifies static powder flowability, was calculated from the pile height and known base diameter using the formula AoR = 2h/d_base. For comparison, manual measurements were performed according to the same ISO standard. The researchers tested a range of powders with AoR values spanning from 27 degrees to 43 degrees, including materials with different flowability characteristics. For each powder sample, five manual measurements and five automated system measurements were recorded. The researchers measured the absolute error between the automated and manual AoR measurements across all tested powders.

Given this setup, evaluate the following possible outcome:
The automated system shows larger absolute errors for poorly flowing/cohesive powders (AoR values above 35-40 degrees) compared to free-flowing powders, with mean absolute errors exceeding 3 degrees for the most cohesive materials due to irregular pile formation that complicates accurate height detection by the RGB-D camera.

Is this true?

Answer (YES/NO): NO